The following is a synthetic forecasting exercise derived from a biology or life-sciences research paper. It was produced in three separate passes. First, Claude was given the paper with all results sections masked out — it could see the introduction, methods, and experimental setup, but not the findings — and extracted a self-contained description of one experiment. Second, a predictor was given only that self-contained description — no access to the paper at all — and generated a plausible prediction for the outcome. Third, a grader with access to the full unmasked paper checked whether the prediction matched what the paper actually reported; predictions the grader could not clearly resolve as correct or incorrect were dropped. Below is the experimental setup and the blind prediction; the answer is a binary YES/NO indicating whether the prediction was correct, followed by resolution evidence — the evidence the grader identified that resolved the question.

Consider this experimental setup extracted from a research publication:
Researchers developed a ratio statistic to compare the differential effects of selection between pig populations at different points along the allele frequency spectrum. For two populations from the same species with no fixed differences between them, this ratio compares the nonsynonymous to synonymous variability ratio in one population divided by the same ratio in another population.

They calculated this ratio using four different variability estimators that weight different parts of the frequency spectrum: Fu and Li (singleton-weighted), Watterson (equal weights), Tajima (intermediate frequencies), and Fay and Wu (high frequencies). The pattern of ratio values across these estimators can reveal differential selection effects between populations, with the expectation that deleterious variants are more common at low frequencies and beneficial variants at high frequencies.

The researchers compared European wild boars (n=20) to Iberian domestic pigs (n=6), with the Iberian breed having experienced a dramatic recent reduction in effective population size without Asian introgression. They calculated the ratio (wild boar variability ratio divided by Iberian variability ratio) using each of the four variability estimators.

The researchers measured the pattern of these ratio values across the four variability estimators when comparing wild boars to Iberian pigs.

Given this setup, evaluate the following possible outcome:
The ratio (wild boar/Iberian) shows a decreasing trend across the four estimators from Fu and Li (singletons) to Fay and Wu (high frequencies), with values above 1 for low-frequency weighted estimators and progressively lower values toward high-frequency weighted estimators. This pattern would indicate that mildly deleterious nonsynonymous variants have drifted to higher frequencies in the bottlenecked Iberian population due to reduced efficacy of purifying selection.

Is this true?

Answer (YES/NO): NO